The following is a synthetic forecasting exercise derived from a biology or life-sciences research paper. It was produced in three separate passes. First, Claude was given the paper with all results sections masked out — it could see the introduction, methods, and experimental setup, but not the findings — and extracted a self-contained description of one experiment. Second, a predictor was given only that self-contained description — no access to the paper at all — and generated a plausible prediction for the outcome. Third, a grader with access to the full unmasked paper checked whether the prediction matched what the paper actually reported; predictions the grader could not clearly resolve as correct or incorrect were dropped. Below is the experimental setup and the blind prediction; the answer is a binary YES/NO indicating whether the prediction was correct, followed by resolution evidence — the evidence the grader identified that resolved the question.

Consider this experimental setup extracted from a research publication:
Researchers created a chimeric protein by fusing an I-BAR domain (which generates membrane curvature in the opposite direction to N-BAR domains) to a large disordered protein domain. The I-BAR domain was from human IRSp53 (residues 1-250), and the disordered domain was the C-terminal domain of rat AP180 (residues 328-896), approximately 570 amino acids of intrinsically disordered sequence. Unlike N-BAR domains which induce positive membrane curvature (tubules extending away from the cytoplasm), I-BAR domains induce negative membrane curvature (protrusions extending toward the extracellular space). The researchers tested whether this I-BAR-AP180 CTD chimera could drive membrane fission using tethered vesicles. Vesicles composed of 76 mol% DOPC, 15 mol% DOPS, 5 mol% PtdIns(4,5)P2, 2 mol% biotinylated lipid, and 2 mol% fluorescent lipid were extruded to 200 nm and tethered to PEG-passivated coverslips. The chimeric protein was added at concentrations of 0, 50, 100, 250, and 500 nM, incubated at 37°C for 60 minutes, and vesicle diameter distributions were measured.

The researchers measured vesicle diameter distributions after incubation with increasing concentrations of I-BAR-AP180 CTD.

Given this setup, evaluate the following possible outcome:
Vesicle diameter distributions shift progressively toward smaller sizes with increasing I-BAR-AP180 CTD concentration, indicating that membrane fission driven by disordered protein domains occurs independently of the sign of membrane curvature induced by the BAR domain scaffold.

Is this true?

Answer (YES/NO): NO